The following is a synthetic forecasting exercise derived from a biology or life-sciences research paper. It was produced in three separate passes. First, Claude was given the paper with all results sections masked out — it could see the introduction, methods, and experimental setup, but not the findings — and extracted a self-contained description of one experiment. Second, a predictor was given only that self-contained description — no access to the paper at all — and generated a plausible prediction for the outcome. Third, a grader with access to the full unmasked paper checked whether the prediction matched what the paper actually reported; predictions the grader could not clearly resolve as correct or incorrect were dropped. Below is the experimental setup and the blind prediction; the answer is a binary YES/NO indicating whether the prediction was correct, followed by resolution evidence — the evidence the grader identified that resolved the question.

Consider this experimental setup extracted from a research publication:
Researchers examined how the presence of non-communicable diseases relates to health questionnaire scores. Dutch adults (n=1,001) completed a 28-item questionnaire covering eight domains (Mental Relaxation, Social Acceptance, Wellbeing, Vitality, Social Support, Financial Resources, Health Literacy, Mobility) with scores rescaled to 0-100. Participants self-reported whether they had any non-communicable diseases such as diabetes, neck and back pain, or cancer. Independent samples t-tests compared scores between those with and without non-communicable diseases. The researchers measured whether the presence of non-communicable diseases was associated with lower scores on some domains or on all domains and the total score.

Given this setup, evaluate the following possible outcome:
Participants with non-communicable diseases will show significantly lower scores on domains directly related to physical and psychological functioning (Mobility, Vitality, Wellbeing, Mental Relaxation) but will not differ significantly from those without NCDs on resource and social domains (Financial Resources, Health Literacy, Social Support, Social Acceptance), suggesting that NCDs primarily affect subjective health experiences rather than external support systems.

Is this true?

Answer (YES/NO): NO